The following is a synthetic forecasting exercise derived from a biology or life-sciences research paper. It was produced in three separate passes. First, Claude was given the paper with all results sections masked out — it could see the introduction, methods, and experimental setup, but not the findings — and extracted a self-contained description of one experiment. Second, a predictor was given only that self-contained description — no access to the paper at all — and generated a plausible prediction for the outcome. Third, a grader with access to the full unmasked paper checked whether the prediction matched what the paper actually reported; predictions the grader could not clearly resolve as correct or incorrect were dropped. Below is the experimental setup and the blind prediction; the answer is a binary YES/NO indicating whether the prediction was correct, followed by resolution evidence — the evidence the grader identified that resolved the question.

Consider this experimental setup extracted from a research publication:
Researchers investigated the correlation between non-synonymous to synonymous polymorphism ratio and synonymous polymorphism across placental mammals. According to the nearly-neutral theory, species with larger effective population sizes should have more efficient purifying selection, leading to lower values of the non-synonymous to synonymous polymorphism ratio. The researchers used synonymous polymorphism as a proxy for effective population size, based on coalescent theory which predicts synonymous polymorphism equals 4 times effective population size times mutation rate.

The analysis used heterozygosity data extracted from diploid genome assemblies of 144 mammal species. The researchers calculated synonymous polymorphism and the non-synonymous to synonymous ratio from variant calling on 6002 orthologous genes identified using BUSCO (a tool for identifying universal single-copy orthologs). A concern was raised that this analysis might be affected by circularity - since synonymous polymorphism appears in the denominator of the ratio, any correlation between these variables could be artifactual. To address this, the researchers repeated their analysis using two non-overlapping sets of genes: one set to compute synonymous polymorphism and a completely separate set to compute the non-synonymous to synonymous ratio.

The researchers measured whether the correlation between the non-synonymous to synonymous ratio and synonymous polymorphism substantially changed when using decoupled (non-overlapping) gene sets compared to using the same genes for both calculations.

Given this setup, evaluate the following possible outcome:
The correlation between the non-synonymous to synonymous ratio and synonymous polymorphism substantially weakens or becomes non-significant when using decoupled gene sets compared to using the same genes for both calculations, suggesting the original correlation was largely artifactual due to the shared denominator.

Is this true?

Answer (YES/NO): NO